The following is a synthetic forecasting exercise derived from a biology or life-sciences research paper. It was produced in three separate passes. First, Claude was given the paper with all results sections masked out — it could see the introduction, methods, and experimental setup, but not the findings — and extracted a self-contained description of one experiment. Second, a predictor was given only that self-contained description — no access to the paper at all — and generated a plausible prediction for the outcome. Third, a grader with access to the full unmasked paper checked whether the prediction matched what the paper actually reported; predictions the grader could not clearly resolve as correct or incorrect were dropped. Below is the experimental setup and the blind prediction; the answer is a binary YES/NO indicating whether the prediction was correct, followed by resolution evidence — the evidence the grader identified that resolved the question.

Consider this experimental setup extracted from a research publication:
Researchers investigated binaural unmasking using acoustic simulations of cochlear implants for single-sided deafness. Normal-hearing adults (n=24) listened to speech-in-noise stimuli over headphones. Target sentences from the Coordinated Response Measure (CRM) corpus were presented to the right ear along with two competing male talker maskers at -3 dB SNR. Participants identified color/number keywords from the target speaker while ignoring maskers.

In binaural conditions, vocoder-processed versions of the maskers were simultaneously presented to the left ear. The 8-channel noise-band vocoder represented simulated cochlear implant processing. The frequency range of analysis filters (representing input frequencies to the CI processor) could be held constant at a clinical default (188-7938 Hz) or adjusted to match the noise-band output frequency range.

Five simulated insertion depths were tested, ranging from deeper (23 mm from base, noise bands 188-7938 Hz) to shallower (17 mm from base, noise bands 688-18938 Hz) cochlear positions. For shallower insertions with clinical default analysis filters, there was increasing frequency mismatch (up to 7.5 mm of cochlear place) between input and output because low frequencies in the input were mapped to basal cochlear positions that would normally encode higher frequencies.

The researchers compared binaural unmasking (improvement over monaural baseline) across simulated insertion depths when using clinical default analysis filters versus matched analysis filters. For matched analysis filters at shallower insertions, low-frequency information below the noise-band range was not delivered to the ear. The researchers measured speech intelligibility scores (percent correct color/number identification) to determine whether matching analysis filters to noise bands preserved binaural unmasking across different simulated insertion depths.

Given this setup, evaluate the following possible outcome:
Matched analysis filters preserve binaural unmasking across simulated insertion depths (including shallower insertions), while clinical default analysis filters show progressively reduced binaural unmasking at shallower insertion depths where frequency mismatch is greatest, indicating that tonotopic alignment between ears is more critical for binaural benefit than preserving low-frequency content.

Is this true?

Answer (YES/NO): YES